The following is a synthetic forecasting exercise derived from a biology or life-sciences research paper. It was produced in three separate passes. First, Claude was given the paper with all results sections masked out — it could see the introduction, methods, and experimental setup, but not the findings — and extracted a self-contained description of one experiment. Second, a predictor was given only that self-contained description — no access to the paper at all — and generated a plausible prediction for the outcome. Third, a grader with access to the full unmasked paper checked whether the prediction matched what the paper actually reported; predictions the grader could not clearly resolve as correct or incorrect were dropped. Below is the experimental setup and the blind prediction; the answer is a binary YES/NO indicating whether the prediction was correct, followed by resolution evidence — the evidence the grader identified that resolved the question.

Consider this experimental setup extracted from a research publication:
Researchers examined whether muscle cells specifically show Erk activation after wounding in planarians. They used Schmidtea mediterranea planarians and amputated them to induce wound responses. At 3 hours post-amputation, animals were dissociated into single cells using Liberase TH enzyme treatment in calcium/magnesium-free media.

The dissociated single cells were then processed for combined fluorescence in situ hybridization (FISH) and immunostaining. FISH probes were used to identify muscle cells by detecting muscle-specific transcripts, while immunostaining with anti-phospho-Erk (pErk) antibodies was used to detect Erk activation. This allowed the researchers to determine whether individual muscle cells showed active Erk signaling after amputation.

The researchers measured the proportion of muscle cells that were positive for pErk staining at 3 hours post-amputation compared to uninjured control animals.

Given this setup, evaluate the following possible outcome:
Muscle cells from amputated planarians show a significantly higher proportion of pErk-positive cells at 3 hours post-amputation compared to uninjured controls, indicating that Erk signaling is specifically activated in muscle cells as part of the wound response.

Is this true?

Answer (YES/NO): YES